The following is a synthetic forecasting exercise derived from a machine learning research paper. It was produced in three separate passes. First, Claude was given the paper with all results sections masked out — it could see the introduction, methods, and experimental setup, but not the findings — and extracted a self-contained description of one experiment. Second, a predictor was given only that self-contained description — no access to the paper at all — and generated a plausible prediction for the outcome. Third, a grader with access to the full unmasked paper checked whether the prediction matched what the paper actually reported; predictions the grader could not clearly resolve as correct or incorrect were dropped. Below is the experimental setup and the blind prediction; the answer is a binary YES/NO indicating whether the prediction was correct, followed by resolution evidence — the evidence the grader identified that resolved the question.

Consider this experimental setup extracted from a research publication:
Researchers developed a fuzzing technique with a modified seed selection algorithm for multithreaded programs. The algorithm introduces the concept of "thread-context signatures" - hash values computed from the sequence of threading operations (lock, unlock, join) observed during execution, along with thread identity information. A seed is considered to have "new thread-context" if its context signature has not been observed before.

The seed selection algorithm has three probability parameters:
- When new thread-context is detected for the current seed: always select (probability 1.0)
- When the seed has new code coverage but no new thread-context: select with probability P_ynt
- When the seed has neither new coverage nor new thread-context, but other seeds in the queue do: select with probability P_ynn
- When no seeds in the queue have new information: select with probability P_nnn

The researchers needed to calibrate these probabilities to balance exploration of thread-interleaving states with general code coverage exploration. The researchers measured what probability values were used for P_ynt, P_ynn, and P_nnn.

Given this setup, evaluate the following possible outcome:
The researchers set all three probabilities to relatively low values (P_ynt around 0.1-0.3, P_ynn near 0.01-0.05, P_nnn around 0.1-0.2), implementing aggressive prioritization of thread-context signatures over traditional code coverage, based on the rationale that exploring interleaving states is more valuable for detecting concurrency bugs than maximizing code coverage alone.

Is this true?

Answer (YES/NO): NO